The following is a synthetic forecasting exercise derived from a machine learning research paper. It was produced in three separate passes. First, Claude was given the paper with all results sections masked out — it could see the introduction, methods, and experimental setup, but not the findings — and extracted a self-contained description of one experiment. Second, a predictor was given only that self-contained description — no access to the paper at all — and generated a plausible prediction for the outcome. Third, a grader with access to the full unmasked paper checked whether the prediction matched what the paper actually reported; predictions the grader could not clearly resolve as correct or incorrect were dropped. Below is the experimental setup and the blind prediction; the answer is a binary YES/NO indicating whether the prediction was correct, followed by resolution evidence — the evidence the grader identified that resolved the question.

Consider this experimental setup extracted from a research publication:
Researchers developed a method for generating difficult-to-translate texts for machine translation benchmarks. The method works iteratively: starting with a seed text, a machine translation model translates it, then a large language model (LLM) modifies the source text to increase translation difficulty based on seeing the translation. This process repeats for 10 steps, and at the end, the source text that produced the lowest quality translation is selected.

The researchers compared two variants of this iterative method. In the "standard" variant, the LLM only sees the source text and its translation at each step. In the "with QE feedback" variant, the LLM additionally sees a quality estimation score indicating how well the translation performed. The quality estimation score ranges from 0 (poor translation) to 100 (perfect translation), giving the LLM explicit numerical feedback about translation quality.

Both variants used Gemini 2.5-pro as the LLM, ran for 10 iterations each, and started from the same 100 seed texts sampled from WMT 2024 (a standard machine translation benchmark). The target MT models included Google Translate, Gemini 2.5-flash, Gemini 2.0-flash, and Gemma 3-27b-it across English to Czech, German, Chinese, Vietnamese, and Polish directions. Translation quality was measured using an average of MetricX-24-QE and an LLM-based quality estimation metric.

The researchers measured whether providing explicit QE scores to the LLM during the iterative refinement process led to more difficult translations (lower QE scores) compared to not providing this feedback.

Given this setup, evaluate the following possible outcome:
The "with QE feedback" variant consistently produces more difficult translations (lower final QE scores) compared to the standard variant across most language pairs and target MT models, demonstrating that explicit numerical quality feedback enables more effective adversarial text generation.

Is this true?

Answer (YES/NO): NO